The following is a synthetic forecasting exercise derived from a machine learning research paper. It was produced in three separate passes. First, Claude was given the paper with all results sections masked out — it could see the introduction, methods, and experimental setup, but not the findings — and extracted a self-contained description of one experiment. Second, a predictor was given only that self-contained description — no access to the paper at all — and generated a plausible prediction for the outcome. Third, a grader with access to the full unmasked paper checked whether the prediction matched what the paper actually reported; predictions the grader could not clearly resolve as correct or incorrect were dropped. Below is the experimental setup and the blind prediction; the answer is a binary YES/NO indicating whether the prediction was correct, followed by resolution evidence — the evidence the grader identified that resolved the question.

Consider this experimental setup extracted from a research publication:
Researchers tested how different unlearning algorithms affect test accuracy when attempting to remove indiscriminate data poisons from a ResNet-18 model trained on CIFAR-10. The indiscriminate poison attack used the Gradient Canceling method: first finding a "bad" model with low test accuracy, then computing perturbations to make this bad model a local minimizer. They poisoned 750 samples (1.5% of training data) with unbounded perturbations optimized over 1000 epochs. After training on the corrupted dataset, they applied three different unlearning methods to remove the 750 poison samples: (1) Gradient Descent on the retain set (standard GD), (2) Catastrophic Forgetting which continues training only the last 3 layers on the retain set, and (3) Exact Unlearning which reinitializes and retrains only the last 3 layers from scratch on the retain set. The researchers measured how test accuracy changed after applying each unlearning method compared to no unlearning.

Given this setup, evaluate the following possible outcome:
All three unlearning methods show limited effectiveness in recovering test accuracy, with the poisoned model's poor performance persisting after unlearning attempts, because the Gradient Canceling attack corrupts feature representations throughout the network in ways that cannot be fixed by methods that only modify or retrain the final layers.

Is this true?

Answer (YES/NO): NO